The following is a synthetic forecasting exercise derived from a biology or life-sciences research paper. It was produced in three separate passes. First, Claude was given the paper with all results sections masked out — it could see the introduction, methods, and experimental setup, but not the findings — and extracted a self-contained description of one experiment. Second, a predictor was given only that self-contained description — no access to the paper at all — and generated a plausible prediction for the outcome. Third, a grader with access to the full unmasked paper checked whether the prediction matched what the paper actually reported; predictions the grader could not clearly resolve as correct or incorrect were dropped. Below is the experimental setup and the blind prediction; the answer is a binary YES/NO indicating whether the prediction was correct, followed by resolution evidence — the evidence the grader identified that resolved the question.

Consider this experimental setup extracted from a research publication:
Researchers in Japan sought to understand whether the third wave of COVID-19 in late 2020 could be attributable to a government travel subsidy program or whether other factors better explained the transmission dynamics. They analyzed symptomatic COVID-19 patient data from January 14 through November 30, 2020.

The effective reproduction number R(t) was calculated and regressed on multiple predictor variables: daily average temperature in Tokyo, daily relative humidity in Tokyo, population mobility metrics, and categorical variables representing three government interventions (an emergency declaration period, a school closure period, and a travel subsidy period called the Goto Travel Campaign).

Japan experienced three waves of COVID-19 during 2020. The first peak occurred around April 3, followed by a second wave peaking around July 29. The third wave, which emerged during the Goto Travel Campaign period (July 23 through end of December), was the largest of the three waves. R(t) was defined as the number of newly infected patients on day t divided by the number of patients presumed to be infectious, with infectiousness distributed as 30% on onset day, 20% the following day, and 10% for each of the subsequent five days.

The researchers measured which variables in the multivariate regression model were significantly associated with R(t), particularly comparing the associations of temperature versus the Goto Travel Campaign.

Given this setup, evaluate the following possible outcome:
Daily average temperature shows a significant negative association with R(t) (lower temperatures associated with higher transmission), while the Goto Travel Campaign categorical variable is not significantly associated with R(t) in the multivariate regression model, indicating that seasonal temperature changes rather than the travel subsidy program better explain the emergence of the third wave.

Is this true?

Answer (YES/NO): NO